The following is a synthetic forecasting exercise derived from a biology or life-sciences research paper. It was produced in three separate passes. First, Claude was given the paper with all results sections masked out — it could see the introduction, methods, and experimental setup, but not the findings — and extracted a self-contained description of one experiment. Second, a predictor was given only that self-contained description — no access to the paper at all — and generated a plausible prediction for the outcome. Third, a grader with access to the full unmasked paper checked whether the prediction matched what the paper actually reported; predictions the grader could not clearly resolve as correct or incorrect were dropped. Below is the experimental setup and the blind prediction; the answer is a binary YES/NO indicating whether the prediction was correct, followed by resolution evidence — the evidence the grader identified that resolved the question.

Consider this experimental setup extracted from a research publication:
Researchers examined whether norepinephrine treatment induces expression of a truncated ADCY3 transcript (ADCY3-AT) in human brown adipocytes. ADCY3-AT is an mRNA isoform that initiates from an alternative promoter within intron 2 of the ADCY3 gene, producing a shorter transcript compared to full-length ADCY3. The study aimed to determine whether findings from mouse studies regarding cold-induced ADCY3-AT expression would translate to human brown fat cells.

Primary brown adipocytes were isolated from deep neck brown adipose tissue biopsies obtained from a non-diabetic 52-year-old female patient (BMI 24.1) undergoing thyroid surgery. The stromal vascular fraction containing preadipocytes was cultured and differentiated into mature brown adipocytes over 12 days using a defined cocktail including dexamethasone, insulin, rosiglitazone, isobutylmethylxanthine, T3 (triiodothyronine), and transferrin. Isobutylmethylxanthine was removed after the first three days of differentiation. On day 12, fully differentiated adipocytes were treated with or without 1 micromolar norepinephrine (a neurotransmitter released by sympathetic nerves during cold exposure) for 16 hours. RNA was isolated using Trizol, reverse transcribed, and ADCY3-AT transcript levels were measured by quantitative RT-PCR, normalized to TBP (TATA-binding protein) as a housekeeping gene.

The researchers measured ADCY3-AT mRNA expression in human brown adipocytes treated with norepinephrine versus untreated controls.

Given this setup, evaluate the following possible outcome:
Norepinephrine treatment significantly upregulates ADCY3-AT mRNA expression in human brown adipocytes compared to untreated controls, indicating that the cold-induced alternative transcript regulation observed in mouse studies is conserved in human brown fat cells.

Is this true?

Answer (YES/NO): YES